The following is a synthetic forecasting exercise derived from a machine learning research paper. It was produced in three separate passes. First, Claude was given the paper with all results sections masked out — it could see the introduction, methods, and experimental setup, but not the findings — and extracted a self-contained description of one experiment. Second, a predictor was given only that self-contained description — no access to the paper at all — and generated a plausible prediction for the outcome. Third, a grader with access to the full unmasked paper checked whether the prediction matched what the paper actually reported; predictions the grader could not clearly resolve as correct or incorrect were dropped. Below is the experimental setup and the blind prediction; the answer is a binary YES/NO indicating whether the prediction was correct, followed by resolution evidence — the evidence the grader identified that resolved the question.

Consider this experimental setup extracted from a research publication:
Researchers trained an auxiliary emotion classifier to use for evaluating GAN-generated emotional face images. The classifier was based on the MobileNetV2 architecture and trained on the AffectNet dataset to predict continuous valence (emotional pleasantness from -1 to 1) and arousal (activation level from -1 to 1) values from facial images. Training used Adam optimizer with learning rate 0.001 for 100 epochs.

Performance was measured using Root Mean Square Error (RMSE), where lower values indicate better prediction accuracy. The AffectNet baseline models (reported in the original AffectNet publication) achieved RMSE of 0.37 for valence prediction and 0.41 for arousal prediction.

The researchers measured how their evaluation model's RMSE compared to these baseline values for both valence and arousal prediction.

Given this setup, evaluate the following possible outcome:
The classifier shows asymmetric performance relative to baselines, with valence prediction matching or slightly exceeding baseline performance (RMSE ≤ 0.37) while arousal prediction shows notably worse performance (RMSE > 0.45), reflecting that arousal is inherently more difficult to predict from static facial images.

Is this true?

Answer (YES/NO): NO